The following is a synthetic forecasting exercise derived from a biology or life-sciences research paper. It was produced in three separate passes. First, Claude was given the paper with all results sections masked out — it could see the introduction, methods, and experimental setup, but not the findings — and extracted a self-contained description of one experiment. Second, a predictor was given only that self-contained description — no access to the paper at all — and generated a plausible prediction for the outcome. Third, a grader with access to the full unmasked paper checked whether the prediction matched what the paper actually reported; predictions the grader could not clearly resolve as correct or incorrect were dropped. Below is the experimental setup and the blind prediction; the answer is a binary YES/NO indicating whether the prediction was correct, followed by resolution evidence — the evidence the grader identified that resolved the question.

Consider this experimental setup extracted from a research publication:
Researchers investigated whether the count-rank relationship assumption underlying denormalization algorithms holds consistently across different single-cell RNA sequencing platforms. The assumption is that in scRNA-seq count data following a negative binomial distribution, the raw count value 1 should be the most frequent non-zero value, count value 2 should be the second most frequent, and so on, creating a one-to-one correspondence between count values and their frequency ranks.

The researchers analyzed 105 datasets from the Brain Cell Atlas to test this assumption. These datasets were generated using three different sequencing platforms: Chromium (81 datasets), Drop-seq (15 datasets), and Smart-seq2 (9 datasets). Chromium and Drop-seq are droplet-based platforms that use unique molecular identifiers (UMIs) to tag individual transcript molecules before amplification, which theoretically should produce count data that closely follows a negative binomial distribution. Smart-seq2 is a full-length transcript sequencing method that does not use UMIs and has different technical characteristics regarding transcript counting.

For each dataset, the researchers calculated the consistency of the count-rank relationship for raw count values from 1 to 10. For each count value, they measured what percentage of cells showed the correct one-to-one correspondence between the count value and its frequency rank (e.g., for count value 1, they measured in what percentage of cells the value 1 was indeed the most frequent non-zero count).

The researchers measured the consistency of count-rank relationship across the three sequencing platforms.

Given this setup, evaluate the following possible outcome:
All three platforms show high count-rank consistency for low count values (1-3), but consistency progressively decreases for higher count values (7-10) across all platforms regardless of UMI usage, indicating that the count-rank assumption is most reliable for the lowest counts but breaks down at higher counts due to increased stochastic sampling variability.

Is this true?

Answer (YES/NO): NO